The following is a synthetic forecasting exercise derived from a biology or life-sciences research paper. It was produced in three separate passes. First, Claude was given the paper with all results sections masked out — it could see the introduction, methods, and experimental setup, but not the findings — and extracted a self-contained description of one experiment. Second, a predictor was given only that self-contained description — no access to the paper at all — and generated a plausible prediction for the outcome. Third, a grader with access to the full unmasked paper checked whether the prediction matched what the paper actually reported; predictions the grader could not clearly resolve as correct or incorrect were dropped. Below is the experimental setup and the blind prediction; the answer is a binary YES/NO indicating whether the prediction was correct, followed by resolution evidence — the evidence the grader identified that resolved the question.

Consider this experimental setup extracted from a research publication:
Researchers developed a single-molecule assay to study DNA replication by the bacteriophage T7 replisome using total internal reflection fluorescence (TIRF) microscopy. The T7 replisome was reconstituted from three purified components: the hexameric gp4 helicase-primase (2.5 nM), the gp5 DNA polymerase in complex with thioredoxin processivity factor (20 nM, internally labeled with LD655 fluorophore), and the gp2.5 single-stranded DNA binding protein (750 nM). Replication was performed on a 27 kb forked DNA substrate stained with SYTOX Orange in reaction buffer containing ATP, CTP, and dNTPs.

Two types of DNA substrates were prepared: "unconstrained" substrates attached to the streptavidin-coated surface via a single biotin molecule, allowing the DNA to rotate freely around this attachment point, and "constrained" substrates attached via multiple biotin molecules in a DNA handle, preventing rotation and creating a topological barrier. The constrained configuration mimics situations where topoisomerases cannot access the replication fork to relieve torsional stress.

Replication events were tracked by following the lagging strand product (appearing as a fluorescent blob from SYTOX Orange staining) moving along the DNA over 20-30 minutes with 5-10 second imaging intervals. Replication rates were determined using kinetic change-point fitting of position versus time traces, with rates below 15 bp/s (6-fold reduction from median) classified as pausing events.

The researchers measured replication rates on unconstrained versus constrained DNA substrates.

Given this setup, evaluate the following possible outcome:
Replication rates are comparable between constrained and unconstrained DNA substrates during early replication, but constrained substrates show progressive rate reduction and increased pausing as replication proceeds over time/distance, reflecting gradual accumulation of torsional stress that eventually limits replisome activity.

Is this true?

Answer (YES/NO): NO